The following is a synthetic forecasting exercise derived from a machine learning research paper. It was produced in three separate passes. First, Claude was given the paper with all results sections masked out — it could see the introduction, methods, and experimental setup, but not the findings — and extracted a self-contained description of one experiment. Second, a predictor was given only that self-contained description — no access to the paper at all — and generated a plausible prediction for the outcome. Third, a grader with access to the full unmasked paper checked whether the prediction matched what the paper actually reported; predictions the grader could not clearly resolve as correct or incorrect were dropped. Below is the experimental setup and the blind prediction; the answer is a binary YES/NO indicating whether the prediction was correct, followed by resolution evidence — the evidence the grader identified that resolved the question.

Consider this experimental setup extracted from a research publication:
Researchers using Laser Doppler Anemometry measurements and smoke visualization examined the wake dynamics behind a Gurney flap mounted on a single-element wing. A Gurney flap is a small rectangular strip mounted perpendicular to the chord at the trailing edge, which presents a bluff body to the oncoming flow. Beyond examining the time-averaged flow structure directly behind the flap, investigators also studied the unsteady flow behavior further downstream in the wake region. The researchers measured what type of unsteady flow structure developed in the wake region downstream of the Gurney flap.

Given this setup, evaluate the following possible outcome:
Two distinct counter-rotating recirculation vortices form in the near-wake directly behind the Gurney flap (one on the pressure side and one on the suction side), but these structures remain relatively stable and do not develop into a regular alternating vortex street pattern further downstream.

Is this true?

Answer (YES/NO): NO